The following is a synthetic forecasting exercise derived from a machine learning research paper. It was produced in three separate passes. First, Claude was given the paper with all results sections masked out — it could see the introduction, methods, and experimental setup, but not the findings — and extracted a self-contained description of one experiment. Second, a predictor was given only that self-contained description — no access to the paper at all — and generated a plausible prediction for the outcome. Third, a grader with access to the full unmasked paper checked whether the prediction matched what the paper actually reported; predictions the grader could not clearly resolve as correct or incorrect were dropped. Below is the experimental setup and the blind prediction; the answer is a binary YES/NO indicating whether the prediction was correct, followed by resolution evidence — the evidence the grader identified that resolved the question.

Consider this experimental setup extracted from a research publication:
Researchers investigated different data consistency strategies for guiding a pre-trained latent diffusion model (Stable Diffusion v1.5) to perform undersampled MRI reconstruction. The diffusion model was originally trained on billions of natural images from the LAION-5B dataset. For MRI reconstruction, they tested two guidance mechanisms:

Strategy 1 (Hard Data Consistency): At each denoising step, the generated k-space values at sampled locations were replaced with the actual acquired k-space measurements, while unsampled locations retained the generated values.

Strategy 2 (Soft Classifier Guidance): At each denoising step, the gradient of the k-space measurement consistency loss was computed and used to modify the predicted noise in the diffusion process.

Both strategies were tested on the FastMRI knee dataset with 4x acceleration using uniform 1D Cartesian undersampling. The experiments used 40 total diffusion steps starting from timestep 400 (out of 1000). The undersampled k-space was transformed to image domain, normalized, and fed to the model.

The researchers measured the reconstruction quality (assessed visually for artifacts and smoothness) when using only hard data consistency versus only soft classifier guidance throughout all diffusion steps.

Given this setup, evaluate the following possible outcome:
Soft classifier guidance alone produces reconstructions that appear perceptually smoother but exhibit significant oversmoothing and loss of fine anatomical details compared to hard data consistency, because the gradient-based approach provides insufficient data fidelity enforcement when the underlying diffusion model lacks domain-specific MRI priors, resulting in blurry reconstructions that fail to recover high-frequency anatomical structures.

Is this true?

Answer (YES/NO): YES